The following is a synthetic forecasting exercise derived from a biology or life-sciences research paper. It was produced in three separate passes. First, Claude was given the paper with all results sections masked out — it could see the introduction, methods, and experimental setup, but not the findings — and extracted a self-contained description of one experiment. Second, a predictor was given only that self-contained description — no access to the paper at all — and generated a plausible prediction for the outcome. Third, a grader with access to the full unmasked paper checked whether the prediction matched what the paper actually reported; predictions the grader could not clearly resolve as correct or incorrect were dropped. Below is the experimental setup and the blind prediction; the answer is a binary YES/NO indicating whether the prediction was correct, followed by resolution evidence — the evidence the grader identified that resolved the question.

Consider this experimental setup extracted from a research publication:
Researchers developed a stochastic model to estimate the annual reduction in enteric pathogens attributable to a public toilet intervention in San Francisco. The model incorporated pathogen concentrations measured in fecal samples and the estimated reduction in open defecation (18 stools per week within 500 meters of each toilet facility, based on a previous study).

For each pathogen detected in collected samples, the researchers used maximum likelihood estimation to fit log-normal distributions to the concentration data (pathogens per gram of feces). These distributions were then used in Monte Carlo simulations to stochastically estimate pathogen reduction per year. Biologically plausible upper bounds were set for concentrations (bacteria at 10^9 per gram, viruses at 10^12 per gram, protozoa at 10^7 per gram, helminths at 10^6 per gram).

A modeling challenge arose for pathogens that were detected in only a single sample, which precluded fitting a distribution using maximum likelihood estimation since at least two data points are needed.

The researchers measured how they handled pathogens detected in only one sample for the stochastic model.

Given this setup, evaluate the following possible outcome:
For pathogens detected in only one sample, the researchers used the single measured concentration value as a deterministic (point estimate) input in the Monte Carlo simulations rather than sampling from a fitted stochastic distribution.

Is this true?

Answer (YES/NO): NO